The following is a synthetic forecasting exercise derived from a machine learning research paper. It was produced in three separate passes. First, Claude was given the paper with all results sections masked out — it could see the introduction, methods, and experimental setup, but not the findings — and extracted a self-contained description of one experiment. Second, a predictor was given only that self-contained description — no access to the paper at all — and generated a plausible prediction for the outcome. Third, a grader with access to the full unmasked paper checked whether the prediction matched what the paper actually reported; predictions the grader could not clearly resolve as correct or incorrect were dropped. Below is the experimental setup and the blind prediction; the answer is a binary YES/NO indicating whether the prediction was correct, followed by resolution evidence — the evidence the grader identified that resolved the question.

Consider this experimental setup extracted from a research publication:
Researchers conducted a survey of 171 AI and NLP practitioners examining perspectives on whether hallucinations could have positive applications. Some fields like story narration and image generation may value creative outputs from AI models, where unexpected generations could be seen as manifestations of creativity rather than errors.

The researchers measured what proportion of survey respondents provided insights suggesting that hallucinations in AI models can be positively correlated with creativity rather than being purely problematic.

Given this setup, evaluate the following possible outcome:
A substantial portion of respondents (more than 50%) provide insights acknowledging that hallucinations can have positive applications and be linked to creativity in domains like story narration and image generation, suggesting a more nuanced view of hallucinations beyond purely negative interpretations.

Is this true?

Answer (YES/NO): NO